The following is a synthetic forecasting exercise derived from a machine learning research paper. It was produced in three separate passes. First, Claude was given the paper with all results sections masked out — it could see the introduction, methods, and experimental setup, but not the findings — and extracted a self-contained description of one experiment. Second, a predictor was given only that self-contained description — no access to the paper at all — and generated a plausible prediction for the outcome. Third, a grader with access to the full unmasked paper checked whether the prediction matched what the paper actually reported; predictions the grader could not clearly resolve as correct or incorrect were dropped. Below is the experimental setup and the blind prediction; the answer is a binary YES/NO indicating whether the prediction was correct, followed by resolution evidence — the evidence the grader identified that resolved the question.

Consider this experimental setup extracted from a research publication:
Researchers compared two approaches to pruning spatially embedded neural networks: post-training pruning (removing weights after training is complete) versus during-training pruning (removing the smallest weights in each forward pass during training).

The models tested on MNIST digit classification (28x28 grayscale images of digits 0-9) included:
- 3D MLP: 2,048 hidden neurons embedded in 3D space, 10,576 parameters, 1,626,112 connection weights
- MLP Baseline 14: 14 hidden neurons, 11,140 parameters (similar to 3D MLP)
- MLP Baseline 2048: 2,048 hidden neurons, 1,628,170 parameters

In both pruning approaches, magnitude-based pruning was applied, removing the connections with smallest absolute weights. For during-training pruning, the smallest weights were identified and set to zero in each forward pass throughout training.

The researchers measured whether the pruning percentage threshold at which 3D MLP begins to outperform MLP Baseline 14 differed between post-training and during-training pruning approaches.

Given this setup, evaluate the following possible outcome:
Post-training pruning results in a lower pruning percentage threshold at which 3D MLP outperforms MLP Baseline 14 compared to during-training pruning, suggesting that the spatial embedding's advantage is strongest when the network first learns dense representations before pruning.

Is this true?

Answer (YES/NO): NO